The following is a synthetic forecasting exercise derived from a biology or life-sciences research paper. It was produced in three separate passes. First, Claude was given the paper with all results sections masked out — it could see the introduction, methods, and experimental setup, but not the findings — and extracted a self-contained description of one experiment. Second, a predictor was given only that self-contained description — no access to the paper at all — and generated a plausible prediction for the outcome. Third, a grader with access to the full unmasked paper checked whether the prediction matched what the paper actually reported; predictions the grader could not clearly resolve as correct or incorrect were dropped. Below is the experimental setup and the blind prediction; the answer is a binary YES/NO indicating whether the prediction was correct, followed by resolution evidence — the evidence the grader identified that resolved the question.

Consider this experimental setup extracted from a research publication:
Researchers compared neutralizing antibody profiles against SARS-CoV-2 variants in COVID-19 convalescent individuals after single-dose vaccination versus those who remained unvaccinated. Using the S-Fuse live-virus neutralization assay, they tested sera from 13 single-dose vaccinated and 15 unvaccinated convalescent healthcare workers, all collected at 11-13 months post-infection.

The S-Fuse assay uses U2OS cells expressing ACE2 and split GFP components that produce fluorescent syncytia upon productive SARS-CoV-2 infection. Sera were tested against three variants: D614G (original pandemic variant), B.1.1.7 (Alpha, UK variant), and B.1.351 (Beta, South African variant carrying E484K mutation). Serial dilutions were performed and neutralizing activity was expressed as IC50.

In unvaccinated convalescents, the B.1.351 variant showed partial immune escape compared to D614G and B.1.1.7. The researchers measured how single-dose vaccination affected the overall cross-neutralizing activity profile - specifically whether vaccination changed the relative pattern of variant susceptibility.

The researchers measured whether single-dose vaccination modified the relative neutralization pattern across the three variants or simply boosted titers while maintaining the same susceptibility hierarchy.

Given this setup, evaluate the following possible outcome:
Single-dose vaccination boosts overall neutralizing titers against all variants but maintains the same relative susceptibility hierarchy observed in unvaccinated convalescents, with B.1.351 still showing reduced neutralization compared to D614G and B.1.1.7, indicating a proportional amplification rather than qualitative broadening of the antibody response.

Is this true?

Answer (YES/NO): YES